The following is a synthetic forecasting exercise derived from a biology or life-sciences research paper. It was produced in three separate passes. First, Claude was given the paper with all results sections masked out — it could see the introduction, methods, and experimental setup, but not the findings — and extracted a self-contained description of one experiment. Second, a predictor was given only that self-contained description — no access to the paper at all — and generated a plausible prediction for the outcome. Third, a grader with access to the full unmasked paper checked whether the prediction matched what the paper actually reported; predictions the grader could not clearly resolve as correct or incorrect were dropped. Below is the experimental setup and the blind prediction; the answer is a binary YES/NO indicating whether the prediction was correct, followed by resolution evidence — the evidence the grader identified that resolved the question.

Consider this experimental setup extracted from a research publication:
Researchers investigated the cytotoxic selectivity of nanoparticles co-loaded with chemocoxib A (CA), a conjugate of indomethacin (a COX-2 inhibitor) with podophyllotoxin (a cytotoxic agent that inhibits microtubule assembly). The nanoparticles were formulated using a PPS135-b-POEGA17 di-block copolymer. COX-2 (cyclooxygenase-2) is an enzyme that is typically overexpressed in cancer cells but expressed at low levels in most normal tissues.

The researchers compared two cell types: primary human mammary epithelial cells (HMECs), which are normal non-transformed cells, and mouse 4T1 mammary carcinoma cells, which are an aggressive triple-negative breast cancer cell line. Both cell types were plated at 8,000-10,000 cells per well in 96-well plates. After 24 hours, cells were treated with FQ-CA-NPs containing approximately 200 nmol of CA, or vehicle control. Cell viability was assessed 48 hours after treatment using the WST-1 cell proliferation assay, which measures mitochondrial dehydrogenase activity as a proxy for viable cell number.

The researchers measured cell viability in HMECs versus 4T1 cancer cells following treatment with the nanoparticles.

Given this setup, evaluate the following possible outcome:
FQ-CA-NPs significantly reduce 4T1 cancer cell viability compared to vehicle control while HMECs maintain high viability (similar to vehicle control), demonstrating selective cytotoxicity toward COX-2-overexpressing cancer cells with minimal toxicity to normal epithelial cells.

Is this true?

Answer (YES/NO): YES